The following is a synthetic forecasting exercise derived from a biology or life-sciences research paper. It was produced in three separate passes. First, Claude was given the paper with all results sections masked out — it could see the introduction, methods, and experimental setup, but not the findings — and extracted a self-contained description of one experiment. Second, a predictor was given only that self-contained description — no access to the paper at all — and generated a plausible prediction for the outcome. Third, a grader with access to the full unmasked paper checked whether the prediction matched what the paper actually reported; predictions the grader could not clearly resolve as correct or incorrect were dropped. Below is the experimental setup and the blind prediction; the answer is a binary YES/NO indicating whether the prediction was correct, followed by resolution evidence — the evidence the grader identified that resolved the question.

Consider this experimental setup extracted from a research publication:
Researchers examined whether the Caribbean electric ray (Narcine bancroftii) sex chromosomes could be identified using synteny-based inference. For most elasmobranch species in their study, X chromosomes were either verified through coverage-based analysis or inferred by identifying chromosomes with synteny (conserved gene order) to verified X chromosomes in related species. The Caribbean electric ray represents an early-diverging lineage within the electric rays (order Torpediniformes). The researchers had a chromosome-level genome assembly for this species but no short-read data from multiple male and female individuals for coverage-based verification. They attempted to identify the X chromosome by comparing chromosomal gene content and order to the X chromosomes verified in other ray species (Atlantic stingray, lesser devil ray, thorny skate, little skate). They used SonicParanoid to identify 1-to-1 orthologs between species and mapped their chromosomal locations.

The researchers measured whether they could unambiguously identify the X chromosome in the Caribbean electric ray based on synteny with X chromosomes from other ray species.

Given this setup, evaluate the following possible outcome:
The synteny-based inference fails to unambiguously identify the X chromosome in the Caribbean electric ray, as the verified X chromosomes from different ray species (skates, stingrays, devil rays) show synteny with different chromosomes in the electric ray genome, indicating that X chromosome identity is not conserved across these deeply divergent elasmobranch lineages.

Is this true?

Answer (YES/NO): NO